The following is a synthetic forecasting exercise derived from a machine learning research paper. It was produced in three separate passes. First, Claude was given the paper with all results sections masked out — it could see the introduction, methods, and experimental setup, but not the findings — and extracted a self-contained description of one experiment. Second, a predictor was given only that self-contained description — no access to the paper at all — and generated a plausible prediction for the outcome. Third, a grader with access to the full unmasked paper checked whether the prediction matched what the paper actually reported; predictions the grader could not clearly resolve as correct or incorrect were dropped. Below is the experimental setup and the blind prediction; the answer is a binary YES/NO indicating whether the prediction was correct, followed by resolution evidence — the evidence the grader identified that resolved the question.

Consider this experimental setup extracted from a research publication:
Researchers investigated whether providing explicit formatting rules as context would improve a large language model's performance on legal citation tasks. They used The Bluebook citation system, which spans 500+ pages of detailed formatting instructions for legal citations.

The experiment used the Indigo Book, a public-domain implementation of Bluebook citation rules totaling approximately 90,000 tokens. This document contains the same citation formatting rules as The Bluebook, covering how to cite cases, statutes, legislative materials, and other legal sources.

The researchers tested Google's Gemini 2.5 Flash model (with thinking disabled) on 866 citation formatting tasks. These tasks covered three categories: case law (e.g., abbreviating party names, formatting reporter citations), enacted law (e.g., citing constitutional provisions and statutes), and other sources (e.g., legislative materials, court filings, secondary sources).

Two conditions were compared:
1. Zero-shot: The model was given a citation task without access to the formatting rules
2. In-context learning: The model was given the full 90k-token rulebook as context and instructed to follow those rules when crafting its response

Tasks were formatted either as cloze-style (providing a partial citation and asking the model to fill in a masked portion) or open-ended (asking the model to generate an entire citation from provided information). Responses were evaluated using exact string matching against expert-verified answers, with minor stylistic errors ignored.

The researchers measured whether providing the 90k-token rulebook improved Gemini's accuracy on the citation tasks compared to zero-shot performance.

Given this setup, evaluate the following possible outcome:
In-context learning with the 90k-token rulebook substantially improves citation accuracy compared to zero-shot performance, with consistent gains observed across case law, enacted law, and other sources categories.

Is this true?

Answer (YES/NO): NO